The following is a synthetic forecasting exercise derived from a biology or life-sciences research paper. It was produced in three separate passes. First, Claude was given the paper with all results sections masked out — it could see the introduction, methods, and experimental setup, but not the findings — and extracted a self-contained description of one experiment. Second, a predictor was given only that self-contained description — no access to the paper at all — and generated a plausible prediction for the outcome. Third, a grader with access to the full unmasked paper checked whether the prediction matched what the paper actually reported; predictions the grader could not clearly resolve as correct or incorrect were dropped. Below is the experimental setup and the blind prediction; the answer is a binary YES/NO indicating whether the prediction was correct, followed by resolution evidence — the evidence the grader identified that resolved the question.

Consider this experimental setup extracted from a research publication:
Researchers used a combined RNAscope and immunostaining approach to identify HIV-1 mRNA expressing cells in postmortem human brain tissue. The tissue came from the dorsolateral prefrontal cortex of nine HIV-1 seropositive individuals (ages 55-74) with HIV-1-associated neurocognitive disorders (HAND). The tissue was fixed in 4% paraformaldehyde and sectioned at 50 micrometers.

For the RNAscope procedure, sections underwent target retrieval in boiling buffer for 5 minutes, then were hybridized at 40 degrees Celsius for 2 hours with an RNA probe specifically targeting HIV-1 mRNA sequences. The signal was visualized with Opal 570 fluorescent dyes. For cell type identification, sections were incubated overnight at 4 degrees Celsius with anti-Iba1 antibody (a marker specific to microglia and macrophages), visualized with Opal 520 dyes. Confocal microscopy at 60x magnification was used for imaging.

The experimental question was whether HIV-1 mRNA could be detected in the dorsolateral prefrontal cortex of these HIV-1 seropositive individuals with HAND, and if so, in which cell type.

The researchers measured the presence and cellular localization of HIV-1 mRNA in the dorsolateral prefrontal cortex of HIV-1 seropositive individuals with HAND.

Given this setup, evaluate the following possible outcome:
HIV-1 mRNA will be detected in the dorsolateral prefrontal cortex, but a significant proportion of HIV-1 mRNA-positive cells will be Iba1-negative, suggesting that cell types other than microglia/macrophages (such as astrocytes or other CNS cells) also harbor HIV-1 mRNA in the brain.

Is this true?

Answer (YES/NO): NO